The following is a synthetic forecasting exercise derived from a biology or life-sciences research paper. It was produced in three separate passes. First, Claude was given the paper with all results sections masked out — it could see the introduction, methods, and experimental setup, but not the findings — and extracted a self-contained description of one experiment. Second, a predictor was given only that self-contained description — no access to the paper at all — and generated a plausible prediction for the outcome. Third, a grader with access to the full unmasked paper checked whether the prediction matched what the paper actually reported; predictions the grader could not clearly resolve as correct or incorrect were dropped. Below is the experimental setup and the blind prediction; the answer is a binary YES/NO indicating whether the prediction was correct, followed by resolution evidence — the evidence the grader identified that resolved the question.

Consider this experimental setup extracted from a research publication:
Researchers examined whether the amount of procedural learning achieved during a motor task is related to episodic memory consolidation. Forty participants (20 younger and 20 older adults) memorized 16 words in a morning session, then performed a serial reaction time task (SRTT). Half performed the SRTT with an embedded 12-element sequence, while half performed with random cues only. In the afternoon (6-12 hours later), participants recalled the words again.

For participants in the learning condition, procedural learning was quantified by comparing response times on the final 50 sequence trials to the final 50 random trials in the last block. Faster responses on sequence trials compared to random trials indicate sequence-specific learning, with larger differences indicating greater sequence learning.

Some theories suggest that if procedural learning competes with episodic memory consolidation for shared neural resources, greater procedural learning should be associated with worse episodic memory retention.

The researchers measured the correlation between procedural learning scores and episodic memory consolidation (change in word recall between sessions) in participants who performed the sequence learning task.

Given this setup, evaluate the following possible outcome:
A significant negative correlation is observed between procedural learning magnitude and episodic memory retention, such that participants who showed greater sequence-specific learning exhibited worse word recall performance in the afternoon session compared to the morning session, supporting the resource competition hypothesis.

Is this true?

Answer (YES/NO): NO